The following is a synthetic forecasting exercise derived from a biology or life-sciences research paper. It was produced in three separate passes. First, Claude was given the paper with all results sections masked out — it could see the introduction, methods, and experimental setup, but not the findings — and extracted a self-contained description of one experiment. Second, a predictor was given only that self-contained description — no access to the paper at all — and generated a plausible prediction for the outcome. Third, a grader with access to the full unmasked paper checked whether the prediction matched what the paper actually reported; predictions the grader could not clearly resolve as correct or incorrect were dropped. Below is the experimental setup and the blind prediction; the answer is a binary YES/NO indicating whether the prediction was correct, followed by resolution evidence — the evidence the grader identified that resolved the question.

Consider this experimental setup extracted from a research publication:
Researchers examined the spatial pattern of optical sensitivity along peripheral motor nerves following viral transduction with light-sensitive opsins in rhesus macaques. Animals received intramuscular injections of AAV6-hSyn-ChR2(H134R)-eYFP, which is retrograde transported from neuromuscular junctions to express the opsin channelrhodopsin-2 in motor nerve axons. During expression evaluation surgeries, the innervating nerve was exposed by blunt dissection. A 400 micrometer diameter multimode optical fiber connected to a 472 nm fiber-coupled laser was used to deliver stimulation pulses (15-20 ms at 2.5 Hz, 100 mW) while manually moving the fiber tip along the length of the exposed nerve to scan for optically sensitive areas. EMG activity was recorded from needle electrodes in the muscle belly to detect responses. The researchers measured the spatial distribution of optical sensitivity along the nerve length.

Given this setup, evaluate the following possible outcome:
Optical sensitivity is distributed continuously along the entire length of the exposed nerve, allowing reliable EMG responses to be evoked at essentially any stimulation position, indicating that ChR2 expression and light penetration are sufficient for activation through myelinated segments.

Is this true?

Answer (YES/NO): NO